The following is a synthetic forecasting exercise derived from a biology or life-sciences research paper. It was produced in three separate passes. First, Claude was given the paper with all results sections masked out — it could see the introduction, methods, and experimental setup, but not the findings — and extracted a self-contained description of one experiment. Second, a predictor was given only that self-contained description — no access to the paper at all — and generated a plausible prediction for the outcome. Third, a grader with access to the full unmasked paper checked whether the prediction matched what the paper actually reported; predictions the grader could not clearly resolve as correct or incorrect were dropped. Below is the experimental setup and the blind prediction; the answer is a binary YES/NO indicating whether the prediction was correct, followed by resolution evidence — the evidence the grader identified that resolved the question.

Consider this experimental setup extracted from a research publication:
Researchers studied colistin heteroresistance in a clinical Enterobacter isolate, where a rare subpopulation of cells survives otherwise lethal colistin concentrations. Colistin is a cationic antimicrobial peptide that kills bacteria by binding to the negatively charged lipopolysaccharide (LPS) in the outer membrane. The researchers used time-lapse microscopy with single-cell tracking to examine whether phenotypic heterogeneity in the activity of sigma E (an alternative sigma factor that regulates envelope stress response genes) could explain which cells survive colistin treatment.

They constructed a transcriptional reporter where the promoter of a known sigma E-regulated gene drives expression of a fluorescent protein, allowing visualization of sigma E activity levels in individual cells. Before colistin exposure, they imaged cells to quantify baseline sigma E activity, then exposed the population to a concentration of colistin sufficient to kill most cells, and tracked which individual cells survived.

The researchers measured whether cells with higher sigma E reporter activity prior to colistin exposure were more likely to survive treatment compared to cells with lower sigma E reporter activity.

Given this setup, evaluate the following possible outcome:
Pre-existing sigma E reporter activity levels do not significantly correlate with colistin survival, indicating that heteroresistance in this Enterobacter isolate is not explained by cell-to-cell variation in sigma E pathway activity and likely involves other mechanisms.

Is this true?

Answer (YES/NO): NO